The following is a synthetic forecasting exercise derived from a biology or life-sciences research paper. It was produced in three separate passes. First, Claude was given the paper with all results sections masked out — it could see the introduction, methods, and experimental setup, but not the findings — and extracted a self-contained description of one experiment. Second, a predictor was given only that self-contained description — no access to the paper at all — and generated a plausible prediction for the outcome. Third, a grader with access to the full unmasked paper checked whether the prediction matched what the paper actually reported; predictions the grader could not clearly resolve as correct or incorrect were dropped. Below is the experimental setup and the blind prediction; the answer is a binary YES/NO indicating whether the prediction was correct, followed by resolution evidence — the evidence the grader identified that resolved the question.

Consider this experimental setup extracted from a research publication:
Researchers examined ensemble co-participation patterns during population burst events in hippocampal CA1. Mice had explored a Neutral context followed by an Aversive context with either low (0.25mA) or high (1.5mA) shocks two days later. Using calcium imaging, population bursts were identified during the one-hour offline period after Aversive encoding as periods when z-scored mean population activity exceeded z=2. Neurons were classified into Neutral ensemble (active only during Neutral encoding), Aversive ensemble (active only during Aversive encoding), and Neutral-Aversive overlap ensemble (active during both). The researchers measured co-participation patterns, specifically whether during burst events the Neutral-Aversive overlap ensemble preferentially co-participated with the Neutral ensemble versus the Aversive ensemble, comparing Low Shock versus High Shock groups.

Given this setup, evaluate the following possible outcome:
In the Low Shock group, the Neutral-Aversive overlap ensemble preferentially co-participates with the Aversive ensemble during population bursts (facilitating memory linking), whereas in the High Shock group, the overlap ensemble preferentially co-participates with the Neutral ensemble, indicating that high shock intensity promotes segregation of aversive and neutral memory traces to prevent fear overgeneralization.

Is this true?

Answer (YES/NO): NO